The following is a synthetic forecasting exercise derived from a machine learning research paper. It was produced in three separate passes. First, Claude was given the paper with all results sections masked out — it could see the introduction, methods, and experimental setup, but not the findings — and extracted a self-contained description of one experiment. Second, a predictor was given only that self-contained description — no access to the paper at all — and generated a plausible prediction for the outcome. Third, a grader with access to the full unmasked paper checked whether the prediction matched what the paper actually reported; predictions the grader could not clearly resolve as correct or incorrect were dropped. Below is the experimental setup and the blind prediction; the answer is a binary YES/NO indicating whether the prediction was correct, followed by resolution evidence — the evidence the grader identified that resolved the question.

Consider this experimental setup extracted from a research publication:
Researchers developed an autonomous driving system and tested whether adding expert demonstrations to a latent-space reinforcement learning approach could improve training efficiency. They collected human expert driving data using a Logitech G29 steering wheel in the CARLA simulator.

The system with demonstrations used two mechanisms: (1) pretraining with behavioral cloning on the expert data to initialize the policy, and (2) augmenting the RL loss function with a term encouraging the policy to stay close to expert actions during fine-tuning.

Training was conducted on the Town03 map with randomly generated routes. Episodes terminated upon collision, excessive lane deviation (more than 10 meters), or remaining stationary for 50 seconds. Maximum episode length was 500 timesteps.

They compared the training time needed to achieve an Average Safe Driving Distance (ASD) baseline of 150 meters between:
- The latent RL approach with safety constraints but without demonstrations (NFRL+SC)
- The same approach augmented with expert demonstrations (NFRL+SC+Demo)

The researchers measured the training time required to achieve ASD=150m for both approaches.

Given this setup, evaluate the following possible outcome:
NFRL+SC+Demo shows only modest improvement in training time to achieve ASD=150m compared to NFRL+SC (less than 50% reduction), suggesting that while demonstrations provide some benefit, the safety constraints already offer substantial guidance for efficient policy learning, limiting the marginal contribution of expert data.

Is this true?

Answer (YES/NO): NO